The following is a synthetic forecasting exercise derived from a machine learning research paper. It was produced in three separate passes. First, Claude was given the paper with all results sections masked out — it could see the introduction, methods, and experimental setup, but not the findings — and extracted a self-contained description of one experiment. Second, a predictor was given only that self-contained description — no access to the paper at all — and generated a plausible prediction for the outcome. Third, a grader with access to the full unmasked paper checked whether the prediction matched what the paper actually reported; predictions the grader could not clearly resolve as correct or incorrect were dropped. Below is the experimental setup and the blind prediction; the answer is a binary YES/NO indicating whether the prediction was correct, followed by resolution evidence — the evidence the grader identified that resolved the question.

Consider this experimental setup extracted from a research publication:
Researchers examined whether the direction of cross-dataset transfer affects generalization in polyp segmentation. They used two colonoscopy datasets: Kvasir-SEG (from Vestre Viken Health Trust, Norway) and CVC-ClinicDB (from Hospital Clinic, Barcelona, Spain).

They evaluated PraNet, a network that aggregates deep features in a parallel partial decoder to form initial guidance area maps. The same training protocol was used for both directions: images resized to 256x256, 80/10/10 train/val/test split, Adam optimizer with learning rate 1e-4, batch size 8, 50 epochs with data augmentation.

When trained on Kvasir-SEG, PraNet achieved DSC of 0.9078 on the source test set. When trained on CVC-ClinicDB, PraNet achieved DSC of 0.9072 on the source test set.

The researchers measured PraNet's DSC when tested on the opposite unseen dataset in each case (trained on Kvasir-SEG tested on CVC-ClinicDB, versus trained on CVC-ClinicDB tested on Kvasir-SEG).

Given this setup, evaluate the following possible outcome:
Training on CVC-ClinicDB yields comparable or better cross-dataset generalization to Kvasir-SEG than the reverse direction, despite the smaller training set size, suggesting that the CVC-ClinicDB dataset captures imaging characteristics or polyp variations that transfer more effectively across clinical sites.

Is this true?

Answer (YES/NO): YES